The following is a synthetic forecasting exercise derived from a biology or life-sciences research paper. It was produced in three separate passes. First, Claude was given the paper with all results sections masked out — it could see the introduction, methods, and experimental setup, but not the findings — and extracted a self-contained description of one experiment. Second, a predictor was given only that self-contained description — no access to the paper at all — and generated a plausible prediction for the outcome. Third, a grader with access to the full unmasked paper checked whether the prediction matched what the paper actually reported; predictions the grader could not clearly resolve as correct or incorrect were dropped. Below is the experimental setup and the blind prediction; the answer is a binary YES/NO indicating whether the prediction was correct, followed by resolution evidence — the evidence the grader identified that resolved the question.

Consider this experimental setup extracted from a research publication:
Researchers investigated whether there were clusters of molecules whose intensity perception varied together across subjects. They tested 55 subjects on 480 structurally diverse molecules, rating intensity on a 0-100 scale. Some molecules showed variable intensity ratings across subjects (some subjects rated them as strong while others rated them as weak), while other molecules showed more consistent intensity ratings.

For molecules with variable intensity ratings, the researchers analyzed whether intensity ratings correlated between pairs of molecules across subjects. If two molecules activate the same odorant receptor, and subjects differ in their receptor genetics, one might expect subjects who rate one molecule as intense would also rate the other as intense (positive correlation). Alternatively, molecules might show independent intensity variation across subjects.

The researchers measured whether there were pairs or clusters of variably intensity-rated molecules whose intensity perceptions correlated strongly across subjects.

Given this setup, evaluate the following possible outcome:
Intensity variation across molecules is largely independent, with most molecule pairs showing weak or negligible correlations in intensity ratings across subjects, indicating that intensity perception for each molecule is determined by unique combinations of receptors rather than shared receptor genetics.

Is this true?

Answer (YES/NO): NO